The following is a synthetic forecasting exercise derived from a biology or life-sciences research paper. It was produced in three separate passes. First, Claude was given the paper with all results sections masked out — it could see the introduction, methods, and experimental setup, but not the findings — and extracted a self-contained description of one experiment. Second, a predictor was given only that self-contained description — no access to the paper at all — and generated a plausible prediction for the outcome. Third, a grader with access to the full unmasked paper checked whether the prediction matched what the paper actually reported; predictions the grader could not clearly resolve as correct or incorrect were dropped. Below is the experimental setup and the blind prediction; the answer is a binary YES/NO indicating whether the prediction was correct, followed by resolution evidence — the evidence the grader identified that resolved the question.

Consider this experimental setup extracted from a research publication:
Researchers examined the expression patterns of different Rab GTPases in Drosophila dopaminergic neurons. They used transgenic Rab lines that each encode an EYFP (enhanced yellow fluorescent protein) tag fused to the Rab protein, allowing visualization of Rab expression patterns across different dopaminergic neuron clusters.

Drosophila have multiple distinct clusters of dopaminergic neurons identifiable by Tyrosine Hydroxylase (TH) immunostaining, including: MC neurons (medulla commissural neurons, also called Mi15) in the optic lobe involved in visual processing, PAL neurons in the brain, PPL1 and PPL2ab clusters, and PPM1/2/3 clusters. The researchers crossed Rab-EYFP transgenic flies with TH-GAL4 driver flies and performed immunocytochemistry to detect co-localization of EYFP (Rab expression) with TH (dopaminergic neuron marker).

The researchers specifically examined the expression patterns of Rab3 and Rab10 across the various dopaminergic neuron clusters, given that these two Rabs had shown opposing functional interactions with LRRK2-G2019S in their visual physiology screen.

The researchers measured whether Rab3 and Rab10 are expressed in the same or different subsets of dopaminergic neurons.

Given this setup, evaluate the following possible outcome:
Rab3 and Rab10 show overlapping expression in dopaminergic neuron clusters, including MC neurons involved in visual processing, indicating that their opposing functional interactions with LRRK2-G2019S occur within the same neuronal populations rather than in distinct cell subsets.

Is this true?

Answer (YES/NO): NO